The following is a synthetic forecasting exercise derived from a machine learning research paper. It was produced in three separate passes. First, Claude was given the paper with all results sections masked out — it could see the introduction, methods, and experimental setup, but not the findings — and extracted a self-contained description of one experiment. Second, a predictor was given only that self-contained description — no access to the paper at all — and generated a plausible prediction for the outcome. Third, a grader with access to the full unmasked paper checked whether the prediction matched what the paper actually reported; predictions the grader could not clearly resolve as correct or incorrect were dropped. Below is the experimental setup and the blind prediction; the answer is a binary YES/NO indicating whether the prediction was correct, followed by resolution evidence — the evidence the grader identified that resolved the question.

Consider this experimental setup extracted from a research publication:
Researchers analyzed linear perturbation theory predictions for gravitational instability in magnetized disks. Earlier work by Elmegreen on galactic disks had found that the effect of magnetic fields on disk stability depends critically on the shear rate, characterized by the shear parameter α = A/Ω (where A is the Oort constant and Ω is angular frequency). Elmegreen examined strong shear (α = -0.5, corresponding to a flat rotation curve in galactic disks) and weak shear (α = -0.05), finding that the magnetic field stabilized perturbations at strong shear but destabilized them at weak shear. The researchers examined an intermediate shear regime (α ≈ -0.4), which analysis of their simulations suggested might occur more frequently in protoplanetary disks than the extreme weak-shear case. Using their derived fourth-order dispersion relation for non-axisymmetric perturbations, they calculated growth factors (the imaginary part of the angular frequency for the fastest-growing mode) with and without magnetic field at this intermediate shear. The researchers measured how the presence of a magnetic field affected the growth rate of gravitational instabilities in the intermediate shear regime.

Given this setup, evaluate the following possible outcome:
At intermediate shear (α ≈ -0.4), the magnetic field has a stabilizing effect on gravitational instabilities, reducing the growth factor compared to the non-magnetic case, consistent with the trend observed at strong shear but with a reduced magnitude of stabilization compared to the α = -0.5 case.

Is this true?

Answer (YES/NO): NO